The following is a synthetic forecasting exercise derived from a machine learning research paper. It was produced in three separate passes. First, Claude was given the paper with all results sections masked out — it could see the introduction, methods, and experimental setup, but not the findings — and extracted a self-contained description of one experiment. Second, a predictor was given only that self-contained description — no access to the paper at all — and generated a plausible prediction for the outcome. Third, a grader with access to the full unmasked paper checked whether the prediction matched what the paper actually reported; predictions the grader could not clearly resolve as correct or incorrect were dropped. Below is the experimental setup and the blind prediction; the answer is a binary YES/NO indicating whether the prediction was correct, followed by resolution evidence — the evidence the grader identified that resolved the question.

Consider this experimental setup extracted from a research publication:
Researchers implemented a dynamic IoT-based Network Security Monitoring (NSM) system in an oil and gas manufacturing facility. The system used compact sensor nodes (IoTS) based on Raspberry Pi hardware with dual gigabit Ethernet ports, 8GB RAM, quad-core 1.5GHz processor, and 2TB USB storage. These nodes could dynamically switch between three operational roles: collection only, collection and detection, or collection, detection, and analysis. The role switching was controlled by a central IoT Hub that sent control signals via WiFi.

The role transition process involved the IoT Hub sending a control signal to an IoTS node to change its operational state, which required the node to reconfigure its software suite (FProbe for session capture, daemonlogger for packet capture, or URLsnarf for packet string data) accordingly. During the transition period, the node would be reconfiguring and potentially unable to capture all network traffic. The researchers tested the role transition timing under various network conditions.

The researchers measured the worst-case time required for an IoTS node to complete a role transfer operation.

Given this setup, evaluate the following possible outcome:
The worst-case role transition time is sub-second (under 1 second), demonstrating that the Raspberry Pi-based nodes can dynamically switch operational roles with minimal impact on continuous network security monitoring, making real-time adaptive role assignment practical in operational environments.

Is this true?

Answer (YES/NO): NO